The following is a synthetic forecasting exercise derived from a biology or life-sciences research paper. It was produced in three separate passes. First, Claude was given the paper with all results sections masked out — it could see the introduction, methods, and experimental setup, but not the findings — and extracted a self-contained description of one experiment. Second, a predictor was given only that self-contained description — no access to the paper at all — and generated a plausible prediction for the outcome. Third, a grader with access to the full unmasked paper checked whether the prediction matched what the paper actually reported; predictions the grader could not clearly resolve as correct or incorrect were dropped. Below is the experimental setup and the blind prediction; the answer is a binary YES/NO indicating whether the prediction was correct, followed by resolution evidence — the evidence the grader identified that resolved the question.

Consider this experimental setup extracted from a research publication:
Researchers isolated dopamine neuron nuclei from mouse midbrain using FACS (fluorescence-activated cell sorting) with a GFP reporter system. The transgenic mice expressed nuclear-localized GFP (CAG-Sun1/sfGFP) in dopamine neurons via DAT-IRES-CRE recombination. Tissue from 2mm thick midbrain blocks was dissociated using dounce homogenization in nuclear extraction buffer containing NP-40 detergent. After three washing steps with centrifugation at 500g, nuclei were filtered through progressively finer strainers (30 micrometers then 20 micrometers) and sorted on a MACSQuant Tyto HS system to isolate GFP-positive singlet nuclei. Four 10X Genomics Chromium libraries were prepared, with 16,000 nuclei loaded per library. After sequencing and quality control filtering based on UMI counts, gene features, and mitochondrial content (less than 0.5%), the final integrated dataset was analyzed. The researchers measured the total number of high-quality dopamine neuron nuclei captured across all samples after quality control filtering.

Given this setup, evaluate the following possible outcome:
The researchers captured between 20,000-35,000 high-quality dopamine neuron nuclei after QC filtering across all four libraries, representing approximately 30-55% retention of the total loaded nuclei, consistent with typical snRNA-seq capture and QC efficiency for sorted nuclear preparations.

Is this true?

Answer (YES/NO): YES